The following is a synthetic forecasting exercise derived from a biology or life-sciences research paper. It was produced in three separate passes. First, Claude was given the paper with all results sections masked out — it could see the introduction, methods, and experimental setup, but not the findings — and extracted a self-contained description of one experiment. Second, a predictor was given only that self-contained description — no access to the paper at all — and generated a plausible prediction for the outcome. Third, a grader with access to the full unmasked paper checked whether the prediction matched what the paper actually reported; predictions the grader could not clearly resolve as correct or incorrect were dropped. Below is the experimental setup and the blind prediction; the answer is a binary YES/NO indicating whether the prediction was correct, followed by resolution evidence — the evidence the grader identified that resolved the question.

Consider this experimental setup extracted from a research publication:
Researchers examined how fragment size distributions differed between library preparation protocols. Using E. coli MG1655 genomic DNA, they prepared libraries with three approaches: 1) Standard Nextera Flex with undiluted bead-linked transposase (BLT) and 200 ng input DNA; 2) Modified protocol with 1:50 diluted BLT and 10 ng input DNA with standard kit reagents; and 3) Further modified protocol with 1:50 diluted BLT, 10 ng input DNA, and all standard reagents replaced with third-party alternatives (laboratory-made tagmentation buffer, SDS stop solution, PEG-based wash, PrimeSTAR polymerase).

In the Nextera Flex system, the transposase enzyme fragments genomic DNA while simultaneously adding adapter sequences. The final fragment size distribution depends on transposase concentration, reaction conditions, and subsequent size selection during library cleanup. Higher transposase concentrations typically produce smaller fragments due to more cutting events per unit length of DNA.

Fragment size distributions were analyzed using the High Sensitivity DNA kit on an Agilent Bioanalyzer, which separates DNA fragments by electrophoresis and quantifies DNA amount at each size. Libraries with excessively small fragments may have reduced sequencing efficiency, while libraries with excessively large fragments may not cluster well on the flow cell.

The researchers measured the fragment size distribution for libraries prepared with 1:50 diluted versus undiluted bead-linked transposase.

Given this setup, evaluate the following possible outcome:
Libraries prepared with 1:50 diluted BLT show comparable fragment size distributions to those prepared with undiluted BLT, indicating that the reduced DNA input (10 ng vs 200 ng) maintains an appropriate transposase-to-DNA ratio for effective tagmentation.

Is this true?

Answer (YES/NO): NO